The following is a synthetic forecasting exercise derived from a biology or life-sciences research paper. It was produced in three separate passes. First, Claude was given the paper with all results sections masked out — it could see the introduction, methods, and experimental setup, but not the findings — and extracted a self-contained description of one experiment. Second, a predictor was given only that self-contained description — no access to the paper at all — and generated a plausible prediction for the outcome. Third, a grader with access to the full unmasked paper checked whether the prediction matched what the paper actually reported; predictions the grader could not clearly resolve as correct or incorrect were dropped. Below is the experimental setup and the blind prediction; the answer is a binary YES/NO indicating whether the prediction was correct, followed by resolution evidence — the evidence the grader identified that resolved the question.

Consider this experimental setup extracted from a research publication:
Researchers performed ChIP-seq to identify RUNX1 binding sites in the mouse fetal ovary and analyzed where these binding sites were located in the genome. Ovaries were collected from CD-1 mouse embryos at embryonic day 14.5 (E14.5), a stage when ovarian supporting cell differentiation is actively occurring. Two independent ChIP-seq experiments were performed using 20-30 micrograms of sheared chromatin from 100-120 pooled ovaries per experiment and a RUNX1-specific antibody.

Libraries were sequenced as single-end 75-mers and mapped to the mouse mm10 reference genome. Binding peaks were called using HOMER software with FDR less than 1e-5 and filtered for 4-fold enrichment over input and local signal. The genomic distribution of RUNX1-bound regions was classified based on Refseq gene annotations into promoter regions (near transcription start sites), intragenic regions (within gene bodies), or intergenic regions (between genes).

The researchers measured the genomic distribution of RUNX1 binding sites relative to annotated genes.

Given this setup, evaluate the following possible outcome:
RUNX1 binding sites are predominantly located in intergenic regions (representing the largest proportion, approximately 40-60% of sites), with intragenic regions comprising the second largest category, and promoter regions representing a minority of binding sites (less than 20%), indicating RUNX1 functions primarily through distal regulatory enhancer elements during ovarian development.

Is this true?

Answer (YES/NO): NO